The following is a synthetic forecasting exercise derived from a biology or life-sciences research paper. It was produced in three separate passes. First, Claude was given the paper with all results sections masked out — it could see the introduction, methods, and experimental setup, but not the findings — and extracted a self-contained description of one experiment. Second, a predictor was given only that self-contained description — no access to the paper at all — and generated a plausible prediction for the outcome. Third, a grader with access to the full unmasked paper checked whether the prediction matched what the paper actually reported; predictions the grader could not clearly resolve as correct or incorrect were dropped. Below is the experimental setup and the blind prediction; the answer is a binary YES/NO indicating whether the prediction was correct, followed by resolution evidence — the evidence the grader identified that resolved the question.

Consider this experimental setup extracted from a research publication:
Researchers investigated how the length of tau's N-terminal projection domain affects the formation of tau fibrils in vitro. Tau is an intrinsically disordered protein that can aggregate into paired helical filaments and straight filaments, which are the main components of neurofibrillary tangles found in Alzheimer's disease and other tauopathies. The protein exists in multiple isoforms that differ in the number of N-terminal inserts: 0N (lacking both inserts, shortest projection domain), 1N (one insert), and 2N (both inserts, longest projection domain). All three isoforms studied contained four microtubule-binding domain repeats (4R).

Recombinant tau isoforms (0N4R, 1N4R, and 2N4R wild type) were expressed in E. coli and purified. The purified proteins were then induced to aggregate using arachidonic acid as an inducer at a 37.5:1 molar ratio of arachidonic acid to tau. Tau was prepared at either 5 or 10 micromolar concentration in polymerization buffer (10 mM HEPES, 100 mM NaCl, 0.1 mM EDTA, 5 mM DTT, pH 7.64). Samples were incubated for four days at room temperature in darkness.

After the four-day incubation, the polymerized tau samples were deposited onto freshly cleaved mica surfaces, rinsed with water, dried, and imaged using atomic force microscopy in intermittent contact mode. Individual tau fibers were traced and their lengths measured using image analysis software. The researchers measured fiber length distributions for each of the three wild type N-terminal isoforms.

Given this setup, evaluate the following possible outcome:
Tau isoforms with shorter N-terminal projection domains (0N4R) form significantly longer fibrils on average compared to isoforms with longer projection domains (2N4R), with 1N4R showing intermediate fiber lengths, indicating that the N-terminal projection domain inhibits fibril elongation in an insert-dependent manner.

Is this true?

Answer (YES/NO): NO